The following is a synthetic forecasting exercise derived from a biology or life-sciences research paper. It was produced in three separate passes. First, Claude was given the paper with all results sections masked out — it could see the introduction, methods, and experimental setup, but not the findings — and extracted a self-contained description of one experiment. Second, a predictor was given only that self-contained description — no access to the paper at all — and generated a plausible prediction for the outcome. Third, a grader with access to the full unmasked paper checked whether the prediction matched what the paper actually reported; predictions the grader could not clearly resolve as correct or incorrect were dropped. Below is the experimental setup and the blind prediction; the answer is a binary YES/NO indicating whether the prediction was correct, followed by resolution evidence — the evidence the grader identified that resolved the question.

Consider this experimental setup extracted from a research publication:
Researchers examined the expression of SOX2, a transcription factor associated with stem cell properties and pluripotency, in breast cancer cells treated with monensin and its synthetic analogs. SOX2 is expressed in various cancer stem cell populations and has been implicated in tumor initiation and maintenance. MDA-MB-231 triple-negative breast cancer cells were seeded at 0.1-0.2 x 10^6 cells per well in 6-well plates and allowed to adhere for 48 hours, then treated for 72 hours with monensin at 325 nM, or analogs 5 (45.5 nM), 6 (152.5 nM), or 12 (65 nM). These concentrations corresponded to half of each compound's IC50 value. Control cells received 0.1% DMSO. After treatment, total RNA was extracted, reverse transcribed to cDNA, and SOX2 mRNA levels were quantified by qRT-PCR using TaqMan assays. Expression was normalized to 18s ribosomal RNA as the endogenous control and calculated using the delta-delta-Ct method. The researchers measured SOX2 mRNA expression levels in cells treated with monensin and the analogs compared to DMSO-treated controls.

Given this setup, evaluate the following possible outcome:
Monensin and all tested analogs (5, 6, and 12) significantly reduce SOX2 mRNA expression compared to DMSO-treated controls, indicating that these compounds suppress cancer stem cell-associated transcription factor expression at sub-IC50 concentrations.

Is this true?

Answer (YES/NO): NO